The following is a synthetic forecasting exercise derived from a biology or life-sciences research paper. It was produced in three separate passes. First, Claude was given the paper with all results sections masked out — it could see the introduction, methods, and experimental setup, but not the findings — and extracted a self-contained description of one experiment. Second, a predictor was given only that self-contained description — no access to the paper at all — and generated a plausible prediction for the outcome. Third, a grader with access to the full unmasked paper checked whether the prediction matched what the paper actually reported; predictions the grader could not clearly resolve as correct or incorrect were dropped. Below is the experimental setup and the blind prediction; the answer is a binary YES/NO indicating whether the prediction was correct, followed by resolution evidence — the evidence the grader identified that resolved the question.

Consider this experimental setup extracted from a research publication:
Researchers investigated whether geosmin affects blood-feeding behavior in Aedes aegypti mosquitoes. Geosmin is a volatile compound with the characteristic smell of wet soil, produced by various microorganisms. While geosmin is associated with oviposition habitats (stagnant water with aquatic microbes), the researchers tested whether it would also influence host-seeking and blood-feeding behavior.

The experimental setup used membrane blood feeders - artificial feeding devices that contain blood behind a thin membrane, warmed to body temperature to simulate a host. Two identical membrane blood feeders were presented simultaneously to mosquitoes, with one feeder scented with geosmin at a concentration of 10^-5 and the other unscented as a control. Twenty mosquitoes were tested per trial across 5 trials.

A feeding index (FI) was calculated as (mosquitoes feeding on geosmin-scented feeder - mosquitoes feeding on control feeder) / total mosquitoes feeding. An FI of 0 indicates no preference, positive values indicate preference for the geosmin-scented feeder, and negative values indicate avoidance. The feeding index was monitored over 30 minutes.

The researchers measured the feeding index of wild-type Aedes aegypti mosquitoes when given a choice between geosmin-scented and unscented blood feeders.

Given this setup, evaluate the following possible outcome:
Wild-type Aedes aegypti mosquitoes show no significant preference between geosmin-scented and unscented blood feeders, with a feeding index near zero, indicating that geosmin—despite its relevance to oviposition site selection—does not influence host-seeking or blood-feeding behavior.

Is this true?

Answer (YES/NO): YES